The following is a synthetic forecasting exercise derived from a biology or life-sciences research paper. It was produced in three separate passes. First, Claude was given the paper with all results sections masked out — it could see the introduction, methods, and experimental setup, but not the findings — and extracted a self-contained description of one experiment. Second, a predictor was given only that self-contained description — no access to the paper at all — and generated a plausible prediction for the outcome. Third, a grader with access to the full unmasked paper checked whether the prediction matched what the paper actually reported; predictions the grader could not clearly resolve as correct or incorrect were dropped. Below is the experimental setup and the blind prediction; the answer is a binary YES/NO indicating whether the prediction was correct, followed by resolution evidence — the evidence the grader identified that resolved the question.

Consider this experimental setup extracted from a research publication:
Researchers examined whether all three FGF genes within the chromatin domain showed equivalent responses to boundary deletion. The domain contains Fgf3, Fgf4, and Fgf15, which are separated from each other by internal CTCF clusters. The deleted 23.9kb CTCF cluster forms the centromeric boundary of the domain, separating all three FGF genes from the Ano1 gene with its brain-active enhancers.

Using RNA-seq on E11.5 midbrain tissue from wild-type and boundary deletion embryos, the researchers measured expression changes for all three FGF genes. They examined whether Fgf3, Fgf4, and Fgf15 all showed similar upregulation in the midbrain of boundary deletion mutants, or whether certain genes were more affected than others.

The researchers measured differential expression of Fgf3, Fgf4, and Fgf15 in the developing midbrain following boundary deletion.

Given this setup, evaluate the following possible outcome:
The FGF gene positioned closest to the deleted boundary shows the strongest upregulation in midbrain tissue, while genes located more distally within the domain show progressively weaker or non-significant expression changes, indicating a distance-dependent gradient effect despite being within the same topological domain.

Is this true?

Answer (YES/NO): NO